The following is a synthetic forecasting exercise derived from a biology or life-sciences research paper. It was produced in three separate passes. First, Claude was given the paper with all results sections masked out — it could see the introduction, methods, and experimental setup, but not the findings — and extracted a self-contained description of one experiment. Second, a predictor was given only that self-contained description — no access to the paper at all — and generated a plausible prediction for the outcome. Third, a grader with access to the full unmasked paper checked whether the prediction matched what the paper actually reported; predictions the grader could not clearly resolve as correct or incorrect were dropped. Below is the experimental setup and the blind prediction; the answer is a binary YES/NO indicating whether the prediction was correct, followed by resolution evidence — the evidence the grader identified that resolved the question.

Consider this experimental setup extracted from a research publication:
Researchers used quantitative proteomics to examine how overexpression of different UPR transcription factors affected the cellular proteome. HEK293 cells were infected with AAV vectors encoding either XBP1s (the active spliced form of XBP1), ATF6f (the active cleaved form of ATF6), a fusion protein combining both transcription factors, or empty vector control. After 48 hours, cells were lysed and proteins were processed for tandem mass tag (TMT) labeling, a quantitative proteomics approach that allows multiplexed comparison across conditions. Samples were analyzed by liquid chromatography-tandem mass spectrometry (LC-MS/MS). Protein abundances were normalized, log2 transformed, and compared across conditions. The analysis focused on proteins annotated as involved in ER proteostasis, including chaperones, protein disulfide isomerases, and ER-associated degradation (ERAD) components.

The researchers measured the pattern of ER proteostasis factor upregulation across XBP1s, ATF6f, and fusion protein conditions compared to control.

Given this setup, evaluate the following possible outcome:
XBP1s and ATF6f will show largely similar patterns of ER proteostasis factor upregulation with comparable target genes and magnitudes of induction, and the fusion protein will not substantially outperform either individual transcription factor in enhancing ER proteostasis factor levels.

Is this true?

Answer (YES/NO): NO